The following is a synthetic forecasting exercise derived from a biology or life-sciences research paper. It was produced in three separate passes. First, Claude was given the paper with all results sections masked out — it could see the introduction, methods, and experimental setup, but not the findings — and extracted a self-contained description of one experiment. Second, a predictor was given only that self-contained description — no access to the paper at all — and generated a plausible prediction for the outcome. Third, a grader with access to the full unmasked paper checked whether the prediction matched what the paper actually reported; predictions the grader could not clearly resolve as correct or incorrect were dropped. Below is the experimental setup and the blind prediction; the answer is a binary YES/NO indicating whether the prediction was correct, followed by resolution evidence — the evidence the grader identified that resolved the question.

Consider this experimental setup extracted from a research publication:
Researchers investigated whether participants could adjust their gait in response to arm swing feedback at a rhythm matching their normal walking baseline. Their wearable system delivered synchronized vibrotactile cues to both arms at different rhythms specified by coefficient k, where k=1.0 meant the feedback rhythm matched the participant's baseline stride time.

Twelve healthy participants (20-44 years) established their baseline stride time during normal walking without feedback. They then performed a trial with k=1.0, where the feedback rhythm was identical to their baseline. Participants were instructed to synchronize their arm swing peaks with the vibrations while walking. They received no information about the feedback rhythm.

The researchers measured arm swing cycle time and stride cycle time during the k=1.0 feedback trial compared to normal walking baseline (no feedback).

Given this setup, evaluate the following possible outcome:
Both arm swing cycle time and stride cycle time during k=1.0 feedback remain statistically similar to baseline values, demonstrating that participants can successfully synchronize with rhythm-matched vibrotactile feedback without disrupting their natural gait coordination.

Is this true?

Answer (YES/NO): YES